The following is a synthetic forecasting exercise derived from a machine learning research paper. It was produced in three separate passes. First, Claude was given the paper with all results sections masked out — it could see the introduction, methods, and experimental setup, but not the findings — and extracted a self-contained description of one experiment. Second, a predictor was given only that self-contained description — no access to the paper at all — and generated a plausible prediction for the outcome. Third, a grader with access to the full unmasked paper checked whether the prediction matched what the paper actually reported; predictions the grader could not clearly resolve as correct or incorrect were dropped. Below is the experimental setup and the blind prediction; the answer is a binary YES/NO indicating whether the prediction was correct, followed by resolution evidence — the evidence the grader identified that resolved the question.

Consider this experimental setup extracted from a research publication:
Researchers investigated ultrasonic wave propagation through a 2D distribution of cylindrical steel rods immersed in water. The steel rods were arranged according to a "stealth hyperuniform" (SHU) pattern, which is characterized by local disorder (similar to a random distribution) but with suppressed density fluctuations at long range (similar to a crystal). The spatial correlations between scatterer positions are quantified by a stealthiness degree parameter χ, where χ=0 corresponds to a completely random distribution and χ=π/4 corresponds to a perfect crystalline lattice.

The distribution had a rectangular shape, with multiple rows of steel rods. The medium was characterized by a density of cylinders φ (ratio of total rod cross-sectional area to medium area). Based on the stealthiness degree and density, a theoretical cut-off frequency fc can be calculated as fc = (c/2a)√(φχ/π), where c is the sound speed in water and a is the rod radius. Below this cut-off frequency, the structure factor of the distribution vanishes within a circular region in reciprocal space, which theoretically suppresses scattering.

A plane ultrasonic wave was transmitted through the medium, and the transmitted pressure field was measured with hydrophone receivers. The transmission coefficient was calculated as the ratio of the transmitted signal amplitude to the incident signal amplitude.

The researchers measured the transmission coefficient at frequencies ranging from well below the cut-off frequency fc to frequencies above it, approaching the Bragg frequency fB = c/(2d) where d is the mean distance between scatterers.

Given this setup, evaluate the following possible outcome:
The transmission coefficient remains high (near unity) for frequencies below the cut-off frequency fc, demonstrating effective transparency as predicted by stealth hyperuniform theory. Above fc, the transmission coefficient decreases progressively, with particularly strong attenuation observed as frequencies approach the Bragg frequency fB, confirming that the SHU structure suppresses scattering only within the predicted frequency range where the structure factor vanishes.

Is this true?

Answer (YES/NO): YES